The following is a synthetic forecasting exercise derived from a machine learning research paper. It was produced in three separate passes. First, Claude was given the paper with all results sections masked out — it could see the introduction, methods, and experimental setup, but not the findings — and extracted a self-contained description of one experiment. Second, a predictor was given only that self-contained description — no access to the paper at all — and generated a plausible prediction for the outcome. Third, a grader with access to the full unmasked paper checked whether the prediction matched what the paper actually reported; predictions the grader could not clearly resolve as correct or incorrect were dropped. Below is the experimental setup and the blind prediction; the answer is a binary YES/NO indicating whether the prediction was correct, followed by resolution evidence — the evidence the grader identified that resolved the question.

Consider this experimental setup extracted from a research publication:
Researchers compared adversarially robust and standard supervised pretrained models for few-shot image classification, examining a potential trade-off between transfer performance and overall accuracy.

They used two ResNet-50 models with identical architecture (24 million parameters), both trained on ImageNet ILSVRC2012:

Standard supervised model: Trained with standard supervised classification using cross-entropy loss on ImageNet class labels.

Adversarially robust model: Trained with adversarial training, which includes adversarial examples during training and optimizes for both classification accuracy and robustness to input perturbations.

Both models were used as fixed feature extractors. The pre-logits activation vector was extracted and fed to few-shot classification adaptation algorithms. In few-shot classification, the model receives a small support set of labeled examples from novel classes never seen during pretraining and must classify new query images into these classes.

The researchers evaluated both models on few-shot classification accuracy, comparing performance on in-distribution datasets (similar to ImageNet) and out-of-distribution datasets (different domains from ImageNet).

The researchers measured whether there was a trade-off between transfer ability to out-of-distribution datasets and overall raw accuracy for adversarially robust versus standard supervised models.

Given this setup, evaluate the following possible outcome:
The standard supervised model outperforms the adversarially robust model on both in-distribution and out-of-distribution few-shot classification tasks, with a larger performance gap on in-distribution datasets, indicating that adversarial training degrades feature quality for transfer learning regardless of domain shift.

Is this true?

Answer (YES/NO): NO